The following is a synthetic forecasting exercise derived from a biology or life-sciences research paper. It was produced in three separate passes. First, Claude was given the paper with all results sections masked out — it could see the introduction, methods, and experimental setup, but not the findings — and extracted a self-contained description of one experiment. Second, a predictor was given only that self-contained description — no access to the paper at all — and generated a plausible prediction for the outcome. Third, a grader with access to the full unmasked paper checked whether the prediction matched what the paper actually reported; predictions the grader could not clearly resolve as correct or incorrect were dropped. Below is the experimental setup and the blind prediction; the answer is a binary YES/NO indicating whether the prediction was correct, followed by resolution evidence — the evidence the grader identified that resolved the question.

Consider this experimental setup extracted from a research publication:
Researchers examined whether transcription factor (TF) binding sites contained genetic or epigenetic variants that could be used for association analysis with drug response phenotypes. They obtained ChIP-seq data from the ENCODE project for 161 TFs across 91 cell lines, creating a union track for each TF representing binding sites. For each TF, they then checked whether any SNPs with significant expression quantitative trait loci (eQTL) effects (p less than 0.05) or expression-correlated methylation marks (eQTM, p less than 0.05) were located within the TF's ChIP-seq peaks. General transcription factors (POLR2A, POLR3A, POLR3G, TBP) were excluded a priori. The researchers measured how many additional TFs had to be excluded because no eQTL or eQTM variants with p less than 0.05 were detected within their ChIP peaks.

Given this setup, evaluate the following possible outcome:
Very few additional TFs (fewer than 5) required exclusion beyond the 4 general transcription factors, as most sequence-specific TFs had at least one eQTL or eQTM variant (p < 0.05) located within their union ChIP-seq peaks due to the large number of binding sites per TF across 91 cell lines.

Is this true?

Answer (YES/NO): NO